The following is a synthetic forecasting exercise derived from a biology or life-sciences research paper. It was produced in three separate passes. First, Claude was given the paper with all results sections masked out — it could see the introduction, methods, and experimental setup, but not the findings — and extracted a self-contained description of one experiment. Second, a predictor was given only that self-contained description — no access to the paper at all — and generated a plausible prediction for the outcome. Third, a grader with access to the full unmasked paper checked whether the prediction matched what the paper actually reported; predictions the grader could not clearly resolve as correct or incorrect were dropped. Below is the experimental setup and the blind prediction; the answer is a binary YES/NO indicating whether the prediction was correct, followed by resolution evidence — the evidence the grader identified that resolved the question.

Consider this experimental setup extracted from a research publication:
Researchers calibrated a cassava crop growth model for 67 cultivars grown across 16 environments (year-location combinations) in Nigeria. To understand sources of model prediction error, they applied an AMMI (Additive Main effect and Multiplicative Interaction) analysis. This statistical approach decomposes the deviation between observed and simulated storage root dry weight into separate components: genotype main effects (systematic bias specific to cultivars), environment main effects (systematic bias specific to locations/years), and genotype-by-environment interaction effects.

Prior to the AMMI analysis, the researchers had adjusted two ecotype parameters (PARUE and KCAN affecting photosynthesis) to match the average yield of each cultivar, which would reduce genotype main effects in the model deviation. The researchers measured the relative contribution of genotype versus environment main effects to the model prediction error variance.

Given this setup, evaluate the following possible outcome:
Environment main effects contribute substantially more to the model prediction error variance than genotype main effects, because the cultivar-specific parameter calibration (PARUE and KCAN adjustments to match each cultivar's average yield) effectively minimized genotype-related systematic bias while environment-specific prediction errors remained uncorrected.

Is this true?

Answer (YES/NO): YES